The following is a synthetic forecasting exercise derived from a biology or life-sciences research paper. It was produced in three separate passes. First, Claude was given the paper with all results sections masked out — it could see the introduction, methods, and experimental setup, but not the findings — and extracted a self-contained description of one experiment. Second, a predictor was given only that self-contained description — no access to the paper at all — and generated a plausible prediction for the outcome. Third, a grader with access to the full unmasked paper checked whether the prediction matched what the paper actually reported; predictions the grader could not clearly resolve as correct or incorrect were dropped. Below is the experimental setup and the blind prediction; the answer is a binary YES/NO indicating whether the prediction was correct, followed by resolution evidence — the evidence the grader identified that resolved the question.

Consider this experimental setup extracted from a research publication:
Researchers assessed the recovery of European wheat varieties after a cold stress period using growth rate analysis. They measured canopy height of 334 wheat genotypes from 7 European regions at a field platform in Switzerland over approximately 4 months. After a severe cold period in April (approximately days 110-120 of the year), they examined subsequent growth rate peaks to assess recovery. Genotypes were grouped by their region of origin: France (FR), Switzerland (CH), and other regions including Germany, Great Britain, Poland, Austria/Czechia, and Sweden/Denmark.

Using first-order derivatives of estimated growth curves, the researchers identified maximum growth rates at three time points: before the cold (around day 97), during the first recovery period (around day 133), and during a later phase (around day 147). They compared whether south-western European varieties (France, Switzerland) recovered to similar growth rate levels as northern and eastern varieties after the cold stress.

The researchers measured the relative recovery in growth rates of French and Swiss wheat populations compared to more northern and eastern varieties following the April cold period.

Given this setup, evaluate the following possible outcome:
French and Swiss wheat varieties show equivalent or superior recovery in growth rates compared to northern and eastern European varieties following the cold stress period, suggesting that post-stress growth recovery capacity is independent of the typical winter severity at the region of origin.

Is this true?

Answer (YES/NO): NO